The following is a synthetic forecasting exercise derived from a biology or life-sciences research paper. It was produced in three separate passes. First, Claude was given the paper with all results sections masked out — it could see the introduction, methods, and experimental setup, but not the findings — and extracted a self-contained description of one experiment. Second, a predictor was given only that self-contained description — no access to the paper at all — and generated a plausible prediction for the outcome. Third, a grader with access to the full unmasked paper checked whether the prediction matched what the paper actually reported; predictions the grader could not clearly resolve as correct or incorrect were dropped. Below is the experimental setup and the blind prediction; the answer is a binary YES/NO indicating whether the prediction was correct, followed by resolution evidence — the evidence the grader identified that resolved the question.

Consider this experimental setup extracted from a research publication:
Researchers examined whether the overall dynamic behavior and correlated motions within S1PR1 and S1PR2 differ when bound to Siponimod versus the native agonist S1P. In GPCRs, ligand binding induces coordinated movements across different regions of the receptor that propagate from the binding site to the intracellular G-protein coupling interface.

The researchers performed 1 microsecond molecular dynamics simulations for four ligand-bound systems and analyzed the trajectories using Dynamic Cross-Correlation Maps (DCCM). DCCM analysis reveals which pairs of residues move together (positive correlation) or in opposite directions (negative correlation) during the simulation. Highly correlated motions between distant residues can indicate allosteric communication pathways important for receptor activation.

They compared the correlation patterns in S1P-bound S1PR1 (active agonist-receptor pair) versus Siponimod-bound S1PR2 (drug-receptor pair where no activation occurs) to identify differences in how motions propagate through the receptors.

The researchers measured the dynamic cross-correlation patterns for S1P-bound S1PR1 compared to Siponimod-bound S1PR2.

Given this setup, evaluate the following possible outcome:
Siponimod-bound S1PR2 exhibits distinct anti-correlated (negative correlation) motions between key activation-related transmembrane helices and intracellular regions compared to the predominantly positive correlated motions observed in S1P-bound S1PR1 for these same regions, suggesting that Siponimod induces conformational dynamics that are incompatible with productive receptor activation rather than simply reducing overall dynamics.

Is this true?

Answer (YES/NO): NO